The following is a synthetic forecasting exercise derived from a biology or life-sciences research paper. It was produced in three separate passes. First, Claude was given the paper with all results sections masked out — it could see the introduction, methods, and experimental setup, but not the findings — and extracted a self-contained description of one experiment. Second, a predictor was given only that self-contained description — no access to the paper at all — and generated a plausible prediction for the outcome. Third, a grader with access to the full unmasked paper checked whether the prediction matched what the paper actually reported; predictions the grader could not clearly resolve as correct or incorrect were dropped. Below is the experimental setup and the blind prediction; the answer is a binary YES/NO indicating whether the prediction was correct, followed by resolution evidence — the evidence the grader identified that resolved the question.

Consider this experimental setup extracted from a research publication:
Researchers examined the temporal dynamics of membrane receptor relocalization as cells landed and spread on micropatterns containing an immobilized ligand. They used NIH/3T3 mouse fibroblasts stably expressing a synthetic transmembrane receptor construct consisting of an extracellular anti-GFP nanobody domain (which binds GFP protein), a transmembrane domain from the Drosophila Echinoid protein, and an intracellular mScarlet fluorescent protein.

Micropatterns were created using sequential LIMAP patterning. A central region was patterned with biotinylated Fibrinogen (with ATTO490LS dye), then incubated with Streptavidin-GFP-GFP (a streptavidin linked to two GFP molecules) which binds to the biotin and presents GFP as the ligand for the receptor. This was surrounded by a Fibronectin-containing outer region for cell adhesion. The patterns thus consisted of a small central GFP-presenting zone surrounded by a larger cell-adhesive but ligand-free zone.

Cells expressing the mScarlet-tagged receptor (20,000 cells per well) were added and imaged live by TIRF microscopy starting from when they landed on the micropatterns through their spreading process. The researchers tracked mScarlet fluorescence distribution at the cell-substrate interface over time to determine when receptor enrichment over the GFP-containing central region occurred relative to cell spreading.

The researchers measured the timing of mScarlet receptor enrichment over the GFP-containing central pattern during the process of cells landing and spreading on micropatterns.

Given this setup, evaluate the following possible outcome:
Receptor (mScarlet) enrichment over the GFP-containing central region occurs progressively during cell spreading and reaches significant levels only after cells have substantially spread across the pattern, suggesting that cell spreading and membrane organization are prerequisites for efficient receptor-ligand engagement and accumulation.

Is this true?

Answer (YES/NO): NO